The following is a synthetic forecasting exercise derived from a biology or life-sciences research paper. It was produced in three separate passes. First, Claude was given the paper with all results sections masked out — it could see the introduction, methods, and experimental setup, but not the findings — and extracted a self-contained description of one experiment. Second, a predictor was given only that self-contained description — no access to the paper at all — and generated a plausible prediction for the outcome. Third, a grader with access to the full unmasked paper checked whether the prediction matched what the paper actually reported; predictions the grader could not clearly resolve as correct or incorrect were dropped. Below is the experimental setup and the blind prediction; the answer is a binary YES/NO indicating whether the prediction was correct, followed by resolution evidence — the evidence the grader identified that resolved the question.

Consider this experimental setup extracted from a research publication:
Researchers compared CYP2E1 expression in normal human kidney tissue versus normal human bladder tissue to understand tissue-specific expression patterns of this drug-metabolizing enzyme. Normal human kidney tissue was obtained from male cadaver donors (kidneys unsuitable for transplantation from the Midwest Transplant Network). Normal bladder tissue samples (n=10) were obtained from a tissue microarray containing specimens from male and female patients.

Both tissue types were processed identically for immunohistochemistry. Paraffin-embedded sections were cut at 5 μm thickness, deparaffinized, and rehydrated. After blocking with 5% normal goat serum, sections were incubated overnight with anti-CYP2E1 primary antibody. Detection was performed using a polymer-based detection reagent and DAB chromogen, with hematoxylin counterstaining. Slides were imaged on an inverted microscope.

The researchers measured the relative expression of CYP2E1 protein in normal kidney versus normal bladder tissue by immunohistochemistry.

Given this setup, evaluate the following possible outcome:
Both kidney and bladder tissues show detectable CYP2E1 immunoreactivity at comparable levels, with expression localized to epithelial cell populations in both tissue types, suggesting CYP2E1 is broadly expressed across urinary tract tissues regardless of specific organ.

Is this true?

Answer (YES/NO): NO